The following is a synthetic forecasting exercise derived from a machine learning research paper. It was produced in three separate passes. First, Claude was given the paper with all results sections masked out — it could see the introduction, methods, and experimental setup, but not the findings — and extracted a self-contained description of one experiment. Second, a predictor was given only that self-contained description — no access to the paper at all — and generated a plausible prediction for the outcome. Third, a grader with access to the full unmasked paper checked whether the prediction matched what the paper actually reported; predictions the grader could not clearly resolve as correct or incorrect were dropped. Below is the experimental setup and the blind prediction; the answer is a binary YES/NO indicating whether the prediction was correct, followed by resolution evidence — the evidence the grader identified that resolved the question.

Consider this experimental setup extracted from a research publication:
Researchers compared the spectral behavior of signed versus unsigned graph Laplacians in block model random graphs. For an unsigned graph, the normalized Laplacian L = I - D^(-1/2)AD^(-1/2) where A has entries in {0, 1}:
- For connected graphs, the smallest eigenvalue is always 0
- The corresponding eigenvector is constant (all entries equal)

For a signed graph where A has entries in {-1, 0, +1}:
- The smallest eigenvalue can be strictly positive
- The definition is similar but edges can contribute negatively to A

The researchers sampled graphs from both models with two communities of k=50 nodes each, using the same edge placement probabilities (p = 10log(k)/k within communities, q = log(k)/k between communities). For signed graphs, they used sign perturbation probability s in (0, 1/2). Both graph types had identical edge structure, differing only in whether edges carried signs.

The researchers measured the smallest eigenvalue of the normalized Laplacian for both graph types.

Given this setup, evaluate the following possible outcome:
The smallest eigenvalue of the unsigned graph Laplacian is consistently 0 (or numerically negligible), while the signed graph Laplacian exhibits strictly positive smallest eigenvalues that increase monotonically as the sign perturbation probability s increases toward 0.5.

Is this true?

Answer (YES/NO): YES